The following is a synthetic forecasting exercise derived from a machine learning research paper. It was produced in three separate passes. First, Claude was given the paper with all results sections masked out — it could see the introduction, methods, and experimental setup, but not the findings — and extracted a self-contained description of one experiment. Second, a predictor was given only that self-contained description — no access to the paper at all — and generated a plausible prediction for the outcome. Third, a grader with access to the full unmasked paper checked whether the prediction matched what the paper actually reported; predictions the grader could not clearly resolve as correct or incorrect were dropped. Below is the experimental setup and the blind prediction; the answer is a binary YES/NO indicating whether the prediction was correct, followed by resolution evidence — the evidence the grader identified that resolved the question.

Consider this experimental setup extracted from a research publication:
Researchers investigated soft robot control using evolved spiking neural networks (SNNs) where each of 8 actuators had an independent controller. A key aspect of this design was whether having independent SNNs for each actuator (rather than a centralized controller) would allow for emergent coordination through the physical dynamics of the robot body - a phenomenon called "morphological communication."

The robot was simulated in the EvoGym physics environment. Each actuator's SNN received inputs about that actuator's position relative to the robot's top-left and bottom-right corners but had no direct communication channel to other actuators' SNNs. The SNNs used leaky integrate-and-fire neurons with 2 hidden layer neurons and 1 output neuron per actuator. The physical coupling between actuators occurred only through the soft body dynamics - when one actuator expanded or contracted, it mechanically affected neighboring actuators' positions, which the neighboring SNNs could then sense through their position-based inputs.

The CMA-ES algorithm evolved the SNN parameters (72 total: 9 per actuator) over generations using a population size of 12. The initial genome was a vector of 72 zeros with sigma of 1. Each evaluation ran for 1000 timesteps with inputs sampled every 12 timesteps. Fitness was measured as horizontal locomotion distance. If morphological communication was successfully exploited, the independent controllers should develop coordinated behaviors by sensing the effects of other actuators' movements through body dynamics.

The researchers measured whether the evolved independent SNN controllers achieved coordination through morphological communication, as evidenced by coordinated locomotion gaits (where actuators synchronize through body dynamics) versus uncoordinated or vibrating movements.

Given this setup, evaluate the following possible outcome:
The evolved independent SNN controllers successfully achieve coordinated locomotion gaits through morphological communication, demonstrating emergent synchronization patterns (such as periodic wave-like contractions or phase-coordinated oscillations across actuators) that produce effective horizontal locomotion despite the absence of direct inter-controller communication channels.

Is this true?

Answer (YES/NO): YES